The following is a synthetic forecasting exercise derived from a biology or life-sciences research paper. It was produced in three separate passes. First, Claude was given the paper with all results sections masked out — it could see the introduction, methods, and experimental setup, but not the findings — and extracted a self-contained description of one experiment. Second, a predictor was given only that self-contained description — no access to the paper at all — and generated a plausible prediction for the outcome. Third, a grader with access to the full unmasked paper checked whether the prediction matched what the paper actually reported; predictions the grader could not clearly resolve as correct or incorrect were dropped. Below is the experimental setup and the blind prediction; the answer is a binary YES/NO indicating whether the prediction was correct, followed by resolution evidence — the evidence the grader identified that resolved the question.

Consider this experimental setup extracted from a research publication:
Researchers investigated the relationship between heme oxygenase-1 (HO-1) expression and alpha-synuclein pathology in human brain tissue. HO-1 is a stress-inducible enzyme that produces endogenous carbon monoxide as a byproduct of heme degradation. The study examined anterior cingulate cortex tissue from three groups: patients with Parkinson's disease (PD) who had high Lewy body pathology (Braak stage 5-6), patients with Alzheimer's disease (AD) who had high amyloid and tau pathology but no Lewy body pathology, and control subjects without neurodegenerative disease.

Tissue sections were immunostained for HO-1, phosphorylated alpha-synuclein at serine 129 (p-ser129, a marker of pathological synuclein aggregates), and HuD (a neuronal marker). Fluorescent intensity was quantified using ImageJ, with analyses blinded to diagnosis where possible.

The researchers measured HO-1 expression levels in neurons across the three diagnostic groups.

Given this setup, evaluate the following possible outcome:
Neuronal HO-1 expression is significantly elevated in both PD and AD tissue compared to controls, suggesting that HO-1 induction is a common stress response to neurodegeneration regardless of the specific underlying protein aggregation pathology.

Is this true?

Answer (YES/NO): NO